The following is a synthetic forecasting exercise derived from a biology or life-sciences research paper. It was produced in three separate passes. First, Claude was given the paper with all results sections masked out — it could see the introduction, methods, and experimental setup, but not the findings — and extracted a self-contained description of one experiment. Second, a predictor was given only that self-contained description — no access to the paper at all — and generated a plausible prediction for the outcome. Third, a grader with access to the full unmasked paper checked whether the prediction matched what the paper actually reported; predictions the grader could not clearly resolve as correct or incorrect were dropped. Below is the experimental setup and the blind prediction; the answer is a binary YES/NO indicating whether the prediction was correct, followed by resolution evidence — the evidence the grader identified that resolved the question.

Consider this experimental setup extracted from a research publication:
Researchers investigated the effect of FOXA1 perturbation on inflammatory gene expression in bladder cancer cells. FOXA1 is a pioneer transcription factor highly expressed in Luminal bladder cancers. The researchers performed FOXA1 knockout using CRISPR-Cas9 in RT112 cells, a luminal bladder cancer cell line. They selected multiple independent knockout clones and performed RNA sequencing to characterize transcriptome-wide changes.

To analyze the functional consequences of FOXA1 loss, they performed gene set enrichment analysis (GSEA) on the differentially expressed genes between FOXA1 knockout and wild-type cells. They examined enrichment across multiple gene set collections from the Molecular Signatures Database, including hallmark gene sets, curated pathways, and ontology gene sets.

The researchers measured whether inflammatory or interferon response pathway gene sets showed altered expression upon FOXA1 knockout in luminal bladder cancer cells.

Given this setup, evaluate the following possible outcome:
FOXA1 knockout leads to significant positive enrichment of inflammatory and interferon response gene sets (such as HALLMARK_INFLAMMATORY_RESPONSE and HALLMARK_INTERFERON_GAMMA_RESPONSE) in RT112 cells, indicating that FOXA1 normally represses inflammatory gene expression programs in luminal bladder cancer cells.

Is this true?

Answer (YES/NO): YES